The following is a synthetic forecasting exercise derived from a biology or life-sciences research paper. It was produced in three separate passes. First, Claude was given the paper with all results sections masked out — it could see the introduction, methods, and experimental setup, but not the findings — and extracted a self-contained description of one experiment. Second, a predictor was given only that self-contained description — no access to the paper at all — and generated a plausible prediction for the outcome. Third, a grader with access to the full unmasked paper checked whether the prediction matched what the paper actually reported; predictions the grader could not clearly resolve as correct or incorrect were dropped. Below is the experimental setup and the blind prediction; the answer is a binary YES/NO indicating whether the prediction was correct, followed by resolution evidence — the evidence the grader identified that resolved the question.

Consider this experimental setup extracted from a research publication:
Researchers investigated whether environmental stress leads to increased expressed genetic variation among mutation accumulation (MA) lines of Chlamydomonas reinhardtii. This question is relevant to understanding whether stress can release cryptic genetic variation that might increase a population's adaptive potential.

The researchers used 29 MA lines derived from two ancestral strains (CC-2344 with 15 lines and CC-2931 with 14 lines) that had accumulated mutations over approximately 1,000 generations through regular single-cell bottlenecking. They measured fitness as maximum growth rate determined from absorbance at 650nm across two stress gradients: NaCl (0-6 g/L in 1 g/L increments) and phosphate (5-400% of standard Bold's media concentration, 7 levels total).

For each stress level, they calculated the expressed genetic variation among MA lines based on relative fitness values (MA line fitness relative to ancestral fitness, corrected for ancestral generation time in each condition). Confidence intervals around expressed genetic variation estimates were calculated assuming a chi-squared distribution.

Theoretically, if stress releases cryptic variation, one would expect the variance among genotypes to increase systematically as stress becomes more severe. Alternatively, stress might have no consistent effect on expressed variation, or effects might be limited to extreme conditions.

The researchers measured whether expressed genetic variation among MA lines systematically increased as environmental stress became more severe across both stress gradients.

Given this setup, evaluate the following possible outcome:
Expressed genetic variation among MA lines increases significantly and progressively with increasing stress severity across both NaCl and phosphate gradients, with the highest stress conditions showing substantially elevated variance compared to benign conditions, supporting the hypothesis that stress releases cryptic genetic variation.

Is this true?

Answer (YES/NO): NO